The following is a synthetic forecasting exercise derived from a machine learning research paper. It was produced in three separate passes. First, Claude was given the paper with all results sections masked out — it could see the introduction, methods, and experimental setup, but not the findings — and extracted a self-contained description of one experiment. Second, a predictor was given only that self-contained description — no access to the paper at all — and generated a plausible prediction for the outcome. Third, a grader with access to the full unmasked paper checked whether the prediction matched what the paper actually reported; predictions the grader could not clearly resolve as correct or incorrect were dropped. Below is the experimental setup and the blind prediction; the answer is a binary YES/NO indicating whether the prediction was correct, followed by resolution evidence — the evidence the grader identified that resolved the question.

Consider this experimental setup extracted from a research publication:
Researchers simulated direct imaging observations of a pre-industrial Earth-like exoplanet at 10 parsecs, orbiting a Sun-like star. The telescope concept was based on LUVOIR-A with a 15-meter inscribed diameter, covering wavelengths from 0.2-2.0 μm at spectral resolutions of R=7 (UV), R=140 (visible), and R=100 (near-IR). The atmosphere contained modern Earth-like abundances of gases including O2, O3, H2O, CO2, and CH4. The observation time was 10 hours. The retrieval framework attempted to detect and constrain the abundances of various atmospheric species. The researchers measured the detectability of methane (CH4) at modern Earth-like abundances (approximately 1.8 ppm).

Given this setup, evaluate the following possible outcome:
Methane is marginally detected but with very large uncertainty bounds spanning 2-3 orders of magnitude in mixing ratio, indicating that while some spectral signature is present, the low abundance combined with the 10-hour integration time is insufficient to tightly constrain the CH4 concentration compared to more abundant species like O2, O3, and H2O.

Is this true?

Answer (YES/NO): NO